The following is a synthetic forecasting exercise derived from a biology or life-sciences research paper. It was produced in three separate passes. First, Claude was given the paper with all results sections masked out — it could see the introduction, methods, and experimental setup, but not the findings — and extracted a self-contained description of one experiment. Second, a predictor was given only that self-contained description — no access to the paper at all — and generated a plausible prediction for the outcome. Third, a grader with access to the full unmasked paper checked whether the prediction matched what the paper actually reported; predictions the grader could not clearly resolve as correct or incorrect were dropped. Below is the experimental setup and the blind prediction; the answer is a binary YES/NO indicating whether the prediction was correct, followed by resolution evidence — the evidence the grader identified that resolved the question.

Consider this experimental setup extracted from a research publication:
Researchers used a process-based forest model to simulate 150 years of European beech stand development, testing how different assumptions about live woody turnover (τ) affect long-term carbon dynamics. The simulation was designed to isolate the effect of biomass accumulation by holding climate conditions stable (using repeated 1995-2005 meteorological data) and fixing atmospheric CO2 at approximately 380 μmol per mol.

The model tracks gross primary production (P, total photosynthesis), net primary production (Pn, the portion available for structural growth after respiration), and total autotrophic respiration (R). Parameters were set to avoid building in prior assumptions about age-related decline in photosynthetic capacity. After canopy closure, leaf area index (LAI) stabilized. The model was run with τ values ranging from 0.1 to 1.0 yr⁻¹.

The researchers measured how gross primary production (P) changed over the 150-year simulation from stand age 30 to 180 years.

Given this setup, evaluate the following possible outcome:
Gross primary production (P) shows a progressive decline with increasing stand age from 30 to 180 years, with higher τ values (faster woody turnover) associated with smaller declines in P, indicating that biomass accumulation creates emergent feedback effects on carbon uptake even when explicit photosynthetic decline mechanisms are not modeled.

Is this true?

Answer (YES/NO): NO